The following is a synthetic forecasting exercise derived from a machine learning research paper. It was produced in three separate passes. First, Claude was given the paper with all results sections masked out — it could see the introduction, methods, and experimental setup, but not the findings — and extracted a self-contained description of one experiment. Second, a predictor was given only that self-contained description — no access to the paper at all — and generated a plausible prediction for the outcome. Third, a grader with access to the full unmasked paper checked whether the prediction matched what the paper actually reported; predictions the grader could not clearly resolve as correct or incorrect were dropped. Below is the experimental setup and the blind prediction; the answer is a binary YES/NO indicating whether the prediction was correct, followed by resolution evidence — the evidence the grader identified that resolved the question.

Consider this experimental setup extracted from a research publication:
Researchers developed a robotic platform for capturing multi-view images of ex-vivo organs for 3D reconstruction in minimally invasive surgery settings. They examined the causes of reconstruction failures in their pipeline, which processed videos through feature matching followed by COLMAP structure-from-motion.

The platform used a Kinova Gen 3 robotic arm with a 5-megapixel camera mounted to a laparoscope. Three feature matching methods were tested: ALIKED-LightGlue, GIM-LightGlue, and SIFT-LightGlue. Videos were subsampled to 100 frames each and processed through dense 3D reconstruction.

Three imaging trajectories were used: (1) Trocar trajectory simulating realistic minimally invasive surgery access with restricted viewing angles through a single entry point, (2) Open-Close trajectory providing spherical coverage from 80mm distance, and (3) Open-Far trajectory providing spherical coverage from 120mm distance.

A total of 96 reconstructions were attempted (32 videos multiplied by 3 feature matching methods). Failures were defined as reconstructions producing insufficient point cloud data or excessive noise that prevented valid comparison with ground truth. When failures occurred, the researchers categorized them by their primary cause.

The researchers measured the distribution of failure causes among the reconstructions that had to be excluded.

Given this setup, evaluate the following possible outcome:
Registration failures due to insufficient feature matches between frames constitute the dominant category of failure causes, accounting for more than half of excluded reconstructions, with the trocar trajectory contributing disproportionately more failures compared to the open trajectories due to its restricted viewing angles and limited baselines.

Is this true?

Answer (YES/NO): NO